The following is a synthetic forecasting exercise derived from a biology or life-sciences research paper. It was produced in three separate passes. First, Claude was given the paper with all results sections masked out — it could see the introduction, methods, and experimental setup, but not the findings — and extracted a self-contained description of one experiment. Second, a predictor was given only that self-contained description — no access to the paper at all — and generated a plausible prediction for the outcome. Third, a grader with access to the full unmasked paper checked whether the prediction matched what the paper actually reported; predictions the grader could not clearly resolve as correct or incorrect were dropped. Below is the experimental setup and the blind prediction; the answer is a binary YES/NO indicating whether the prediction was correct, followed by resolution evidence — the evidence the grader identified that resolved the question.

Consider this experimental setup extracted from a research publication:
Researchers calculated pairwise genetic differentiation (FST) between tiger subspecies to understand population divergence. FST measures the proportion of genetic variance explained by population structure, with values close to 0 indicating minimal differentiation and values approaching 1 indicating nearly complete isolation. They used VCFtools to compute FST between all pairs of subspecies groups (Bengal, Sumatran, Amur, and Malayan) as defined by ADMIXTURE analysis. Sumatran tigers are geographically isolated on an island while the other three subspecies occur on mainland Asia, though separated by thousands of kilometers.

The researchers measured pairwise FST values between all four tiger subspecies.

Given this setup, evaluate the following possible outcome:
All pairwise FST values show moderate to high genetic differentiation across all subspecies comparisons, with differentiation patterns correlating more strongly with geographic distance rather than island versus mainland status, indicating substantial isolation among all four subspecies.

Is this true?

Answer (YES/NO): YES